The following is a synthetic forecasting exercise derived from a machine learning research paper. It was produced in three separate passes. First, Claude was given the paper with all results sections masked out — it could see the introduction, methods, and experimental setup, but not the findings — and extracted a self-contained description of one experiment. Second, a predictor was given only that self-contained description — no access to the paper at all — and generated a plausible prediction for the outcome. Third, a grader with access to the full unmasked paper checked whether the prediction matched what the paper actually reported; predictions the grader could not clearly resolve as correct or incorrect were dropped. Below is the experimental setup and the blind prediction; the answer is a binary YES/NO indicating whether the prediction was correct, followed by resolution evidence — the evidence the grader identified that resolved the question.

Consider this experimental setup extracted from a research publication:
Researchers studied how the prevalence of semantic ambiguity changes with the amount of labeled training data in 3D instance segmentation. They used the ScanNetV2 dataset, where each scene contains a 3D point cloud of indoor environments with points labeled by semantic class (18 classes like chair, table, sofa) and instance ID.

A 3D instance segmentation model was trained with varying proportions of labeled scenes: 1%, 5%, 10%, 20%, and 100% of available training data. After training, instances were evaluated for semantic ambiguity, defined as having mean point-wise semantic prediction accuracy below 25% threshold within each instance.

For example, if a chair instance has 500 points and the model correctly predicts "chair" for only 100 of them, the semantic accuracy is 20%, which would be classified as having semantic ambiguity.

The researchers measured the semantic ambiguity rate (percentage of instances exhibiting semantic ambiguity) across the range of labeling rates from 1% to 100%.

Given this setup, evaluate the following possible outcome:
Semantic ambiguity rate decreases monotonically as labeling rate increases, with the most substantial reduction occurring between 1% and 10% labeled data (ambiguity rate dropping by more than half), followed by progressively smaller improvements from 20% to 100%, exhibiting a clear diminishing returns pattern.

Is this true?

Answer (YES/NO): NO